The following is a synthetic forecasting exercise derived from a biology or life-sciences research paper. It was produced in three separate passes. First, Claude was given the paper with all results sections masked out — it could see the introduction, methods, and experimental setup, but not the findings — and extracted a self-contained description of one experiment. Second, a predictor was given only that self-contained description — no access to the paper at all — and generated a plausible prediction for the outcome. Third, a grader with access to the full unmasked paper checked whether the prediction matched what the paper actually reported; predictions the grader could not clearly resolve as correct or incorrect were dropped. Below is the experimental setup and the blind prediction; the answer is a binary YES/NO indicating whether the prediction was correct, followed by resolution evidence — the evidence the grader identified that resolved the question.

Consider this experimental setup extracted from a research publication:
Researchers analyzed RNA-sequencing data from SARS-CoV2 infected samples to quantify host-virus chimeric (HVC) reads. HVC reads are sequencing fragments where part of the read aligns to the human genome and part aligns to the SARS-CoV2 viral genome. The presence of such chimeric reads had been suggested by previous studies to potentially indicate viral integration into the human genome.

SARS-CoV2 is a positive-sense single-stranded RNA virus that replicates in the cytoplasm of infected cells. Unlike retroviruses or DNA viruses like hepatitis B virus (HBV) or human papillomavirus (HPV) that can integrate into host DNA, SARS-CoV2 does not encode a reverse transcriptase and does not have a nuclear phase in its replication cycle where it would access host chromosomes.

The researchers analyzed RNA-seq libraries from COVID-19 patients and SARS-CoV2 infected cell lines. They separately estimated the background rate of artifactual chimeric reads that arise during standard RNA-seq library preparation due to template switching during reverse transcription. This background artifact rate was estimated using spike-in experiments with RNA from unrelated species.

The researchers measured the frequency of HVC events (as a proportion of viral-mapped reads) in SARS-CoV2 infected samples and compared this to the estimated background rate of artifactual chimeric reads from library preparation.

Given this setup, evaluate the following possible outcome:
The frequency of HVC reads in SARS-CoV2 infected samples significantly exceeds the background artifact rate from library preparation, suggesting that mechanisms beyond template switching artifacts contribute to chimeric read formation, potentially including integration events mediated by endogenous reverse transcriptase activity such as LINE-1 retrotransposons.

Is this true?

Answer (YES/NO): NO